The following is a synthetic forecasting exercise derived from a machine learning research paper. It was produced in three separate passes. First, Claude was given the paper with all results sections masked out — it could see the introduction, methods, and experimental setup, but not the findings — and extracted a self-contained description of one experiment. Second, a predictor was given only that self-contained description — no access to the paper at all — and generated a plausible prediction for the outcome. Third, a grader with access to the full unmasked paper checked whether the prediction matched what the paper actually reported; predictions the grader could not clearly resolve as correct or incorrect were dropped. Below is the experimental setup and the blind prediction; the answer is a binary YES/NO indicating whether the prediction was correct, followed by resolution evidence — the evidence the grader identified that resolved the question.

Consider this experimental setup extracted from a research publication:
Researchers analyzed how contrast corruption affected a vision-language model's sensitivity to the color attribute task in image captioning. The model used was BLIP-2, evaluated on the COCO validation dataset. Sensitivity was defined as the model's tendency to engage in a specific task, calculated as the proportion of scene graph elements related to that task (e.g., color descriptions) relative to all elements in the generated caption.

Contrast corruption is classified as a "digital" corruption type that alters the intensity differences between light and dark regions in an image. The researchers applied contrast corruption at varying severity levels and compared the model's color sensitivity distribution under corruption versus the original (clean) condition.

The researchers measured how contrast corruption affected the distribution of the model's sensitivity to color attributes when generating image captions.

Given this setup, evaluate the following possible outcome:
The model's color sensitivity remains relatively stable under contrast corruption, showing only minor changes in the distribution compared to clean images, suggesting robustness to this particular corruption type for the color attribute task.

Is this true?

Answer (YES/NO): NO